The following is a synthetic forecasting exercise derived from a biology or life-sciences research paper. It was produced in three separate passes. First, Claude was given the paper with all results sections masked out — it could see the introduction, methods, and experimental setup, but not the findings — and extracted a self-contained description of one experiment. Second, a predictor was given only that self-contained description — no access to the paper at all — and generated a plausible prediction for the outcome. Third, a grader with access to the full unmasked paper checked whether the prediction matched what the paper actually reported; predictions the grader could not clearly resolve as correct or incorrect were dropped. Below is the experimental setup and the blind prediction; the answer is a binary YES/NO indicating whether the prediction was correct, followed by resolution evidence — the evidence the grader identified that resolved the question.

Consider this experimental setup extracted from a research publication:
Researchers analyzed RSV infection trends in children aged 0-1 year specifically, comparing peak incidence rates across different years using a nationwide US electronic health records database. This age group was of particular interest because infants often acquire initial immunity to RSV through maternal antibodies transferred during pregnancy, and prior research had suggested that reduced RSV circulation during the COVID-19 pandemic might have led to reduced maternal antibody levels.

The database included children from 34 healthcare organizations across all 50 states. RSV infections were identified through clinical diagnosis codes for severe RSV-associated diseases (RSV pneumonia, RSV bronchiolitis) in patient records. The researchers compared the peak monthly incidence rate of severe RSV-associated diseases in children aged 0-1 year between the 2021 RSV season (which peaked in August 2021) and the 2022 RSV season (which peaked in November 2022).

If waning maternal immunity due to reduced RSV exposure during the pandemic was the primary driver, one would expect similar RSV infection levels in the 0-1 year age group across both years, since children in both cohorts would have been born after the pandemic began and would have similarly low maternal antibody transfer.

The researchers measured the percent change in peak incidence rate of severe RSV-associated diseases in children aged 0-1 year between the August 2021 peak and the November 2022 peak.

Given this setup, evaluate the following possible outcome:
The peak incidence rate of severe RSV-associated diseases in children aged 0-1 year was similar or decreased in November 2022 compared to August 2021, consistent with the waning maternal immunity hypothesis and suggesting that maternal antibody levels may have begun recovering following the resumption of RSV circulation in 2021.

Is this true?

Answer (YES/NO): NO